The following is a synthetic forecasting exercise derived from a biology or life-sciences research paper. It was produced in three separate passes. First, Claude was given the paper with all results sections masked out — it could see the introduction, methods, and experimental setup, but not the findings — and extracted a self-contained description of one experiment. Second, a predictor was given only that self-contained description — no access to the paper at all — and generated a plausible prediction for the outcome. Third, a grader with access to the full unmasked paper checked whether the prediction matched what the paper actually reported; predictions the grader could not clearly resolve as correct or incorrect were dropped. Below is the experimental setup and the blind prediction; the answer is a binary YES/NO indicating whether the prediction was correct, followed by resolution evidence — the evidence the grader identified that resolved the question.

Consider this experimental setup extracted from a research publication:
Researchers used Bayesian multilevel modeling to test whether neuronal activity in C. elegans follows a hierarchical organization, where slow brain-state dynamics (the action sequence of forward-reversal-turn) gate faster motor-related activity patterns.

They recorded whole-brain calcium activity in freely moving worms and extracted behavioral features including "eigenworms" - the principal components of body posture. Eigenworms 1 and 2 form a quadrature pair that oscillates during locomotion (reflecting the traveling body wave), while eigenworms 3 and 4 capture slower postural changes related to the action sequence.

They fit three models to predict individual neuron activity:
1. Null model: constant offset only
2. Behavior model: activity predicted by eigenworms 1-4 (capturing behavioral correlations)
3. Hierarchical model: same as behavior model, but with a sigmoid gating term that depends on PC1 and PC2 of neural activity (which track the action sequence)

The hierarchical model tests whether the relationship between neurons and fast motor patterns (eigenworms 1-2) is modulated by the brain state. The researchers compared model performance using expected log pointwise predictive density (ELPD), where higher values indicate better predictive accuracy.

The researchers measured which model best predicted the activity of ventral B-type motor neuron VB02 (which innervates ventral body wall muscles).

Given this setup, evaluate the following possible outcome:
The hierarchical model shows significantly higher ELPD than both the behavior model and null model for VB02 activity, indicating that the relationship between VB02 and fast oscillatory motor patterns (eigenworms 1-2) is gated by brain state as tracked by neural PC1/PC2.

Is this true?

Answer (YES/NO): YES